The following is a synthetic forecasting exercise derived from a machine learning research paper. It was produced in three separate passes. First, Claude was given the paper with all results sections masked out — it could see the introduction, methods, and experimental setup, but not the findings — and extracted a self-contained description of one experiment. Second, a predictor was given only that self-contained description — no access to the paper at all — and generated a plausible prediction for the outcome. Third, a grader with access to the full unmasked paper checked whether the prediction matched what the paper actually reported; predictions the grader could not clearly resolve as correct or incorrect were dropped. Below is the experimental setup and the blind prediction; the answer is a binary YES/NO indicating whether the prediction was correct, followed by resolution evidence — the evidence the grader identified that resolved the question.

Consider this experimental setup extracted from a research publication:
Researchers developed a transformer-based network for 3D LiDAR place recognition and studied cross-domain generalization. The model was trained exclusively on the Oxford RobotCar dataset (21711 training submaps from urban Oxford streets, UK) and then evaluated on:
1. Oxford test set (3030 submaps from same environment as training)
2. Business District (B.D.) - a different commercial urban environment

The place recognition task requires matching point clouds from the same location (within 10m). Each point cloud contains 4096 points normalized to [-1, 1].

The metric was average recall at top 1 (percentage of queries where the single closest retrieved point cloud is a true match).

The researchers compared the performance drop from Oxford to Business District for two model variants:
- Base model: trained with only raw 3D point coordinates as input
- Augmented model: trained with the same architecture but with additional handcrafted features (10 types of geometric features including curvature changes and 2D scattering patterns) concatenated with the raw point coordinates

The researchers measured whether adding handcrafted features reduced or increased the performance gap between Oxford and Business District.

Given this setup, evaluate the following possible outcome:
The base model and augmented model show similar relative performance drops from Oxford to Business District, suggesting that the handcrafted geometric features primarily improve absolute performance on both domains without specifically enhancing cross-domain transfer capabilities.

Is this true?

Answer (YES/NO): NO